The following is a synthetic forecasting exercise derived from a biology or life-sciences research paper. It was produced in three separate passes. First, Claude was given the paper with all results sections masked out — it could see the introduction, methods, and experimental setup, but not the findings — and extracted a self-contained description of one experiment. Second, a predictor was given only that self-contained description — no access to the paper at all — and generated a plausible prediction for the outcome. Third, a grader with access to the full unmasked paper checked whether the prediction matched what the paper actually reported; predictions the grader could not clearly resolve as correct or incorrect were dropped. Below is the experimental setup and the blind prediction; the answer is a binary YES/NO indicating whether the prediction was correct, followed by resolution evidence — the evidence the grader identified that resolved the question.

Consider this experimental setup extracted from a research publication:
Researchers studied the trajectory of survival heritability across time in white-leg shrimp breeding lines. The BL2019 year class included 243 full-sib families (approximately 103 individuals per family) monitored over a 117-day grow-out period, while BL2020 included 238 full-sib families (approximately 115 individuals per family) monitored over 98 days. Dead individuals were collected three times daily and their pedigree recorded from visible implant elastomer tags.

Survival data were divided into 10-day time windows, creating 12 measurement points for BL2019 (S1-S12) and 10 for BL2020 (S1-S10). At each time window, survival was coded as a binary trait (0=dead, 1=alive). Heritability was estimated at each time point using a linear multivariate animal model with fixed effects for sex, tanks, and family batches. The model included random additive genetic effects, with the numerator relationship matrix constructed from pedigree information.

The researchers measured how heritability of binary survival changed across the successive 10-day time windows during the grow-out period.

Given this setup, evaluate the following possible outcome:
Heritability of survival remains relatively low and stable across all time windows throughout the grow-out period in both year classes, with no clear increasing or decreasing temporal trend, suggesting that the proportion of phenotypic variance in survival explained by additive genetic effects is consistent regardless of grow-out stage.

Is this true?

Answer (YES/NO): NO